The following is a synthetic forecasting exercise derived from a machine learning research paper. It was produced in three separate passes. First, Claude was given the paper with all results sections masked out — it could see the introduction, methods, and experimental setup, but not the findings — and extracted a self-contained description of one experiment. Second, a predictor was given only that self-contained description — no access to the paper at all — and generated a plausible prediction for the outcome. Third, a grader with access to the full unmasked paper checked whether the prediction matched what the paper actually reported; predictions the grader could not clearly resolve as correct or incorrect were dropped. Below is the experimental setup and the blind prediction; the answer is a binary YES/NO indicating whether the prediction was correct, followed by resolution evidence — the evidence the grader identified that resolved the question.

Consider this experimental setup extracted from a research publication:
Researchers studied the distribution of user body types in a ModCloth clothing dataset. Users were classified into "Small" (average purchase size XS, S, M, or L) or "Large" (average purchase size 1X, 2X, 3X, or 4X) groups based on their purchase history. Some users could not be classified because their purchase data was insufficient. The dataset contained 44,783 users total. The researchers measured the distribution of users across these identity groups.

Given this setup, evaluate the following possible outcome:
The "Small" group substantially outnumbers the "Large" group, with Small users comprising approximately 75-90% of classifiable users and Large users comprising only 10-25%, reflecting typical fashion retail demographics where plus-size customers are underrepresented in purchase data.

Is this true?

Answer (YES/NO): YES